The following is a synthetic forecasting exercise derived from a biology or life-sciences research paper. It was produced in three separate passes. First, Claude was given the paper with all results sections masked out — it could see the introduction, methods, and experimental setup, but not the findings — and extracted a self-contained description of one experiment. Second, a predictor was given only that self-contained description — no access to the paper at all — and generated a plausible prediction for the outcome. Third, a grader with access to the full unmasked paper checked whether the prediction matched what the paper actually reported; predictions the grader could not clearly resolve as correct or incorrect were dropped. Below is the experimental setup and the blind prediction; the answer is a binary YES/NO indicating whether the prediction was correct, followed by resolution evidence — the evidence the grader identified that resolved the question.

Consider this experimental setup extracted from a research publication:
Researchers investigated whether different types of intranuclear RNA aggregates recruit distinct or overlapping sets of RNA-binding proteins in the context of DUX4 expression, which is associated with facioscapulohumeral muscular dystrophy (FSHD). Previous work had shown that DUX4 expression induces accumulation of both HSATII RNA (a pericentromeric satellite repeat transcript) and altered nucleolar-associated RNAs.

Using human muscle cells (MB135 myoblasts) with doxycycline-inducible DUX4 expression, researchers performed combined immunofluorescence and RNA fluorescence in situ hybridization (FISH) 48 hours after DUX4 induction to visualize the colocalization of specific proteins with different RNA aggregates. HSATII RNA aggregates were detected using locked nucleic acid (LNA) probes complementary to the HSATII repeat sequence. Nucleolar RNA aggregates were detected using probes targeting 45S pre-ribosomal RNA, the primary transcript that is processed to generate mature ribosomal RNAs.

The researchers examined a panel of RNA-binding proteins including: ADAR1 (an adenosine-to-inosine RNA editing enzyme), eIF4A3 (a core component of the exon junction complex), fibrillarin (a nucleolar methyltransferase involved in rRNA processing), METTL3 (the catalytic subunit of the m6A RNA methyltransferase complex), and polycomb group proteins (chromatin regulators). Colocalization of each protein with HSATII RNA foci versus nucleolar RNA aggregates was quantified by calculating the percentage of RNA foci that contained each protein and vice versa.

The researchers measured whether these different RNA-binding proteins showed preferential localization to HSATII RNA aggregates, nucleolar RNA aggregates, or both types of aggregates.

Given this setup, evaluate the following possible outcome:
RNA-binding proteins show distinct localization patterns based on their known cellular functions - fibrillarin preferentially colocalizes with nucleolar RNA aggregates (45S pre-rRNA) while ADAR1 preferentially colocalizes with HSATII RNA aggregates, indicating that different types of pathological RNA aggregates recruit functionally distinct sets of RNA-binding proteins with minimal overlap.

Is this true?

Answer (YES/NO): YES